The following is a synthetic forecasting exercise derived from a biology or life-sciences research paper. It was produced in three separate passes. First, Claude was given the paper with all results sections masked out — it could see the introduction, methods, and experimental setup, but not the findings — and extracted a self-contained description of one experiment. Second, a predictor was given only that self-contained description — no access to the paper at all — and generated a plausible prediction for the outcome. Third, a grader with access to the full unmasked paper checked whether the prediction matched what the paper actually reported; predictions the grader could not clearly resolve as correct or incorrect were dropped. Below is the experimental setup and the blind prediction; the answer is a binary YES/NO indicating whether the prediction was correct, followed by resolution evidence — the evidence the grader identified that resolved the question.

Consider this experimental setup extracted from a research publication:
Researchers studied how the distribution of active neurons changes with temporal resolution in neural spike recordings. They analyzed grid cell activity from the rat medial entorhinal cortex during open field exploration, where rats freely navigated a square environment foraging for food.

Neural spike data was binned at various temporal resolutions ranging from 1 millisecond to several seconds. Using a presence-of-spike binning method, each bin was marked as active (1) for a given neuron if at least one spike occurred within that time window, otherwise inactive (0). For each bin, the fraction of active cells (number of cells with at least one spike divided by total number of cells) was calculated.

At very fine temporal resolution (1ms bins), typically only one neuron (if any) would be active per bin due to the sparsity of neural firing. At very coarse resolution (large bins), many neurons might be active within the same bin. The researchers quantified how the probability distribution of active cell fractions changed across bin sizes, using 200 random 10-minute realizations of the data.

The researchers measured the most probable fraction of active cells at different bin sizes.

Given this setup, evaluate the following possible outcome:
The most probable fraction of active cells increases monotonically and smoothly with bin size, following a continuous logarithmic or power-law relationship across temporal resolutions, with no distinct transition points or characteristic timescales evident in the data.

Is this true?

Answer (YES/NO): NO